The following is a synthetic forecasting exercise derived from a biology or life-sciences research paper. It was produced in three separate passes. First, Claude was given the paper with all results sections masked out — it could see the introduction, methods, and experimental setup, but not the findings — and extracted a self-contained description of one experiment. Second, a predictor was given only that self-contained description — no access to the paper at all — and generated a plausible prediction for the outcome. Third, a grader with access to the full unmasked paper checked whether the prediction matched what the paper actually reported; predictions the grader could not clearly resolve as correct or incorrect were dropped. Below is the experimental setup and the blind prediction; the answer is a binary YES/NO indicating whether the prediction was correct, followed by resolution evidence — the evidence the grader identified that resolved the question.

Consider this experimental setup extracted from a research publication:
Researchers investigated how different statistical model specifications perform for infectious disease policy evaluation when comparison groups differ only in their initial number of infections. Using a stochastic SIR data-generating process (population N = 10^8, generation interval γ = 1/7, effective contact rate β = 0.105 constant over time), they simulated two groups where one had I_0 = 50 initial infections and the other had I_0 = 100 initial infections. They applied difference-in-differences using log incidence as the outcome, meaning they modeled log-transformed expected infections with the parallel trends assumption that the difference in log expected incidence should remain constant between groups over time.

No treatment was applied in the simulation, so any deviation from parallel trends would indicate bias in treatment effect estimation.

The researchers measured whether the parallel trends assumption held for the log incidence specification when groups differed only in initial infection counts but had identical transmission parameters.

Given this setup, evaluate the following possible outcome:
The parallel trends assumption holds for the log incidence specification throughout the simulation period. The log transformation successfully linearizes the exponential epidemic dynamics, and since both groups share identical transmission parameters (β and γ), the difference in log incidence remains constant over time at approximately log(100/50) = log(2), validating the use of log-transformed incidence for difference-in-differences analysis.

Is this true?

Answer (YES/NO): YES